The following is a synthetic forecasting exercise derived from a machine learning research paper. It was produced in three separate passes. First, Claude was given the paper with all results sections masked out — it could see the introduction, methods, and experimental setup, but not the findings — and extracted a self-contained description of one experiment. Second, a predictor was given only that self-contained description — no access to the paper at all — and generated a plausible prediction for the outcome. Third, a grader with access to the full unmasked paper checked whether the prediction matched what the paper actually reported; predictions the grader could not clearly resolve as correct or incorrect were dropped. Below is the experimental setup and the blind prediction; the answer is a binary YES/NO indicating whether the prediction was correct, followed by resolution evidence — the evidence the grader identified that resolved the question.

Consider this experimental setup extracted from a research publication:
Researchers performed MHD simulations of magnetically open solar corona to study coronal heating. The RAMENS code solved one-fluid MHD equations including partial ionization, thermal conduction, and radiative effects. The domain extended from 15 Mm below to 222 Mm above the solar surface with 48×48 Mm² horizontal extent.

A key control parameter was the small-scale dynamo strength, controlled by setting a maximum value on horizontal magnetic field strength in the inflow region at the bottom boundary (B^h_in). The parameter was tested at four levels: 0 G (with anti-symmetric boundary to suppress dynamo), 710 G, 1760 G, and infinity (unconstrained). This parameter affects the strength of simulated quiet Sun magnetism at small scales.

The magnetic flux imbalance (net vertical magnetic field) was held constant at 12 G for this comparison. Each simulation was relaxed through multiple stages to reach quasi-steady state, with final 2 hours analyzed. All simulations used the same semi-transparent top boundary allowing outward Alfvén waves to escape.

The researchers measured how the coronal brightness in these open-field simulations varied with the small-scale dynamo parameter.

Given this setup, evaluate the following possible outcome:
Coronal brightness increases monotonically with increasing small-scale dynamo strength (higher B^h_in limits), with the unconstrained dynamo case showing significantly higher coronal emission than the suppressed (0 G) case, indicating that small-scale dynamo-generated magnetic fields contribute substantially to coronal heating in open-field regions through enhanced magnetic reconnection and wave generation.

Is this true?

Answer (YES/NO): YES